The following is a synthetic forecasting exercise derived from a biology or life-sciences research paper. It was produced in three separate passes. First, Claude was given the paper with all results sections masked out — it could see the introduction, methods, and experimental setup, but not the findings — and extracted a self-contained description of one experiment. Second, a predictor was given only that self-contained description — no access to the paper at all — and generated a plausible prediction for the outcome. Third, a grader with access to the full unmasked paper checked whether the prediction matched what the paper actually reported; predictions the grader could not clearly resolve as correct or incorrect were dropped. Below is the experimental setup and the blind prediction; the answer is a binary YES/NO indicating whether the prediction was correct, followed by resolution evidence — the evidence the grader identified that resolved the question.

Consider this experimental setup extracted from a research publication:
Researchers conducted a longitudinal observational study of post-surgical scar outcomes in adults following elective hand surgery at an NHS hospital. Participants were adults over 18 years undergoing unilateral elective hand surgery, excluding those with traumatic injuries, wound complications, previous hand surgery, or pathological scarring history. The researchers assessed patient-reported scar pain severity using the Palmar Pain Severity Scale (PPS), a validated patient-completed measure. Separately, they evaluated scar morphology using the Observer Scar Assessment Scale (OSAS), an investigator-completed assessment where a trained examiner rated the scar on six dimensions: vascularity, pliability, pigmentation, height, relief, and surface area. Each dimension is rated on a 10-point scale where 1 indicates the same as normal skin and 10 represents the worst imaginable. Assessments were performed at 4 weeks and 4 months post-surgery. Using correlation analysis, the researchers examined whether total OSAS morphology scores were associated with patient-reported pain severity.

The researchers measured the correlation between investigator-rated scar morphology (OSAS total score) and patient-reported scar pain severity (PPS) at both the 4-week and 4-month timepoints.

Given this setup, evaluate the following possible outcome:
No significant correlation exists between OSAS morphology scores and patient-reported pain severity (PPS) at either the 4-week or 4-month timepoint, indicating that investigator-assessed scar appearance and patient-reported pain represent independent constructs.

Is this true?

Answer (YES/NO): YES